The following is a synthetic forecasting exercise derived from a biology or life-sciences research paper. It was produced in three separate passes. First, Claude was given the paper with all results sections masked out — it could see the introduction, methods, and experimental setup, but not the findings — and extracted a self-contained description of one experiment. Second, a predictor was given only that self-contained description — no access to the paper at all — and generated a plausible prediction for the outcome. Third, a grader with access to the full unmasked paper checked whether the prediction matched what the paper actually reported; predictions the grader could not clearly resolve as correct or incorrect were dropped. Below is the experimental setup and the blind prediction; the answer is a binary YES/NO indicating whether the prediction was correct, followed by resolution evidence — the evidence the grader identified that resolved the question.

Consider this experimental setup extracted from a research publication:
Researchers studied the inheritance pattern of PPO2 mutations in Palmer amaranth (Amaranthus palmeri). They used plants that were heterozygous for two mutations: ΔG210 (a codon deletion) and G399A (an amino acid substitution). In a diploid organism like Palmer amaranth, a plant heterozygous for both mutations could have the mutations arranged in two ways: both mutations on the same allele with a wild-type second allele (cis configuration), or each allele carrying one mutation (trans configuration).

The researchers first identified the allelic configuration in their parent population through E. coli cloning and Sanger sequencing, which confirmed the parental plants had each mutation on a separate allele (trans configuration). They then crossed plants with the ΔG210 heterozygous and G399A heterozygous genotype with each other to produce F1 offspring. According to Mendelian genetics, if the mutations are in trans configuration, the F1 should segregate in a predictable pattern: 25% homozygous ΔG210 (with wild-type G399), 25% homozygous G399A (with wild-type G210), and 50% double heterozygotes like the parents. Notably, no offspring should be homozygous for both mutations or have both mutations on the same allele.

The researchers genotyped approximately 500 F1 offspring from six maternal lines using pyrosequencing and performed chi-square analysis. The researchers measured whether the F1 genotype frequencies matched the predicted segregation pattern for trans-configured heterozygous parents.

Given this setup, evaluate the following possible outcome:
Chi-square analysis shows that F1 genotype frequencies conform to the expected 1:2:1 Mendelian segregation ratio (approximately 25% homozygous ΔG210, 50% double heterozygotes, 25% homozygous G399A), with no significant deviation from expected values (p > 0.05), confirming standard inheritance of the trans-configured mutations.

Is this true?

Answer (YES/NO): YES